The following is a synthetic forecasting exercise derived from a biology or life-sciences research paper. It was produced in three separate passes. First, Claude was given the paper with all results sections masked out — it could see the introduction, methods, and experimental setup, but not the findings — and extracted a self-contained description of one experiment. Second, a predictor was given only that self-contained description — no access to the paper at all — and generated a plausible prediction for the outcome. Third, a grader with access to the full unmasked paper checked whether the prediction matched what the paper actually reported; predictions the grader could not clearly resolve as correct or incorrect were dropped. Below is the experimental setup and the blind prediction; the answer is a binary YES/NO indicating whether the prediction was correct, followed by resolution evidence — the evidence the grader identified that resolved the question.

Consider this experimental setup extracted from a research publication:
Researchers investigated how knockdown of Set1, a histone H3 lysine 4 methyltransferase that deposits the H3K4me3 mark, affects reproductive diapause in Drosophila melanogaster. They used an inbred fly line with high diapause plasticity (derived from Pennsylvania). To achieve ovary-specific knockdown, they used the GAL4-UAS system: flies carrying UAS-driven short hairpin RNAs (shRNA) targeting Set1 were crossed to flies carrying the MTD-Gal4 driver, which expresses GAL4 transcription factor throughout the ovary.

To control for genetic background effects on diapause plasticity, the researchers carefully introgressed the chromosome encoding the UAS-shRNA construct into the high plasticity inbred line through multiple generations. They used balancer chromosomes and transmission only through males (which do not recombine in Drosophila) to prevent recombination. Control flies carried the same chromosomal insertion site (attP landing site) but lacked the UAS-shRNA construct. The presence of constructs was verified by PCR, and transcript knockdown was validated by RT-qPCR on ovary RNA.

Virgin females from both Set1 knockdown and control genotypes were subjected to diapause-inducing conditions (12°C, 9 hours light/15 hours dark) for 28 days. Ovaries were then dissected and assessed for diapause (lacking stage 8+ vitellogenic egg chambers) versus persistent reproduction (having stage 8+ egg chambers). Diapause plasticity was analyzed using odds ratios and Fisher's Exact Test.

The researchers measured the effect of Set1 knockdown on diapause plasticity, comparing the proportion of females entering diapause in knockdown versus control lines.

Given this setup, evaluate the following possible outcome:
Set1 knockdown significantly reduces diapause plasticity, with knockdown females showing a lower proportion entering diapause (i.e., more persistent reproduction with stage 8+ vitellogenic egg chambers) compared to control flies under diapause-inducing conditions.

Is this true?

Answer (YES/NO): NO